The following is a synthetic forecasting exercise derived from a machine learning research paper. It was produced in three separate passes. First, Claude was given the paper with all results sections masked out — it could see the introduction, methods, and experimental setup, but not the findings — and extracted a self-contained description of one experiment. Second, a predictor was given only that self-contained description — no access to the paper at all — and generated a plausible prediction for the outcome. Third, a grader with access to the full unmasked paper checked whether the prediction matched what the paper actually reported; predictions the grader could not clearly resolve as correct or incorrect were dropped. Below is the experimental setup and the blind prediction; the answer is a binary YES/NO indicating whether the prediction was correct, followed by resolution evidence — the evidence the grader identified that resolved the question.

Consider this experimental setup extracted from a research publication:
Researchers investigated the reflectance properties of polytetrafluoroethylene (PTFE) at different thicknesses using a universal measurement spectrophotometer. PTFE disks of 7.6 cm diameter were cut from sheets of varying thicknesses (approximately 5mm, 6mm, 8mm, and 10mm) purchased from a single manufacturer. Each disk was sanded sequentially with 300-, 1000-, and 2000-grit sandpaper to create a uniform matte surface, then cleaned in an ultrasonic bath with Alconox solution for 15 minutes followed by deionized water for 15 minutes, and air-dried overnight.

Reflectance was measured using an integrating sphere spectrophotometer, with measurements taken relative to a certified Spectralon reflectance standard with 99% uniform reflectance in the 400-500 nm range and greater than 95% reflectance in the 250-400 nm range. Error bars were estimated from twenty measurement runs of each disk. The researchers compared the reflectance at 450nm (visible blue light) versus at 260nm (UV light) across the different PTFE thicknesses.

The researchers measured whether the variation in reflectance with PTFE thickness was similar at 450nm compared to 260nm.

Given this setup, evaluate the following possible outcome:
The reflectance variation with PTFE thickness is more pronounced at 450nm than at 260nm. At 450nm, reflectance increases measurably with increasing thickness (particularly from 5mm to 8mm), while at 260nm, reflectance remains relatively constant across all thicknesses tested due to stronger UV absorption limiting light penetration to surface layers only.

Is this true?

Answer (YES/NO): NO